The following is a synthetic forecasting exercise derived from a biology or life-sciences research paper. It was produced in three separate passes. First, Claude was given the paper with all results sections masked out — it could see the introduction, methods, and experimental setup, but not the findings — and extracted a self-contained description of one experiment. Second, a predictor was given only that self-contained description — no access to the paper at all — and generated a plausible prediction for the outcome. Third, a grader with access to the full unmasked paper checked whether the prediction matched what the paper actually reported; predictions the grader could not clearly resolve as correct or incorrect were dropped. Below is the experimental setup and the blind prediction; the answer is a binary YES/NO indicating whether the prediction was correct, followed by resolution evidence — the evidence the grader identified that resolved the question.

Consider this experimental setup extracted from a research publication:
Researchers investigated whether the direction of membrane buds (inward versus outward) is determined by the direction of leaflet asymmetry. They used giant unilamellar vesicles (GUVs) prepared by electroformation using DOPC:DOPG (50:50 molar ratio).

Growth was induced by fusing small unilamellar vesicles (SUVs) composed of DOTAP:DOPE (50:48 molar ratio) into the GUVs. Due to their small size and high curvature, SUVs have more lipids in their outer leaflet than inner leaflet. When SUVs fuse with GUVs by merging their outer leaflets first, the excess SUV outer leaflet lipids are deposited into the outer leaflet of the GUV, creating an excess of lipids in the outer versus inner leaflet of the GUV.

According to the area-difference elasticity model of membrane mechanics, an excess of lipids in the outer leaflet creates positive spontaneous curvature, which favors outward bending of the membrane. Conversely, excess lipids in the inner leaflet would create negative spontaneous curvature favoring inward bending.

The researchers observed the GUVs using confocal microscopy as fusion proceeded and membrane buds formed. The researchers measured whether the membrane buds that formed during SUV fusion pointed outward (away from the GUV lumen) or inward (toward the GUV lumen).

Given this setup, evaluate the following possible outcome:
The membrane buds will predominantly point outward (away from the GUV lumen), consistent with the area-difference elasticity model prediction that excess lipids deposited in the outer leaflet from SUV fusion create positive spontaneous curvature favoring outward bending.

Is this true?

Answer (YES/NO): YES